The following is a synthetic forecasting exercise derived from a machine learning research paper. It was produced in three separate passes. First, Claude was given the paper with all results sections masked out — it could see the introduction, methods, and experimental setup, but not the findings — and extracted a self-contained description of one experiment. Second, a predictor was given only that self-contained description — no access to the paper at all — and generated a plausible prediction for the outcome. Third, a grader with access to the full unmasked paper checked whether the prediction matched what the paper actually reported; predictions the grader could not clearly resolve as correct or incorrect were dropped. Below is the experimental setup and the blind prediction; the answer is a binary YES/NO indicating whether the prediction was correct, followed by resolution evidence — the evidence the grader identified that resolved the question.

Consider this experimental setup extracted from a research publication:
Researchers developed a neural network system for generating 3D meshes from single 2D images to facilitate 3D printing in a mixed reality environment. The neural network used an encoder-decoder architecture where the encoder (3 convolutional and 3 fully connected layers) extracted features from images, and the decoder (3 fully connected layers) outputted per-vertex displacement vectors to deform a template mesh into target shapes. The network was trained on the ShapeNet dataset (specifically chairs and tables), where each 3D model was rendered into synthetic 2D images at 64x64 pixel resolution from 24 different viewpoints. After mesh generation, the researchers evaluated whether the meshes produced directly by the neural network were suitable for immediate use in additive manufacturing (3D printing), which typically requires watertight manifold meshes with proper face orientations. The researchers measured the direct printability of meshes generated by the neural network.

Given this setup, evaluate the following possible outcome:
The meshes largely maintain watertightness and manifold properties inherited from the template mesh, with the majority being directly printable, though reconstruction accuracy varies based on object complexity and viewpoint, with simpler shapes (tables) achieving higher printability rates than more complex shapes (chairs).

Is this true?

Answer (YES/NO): NO